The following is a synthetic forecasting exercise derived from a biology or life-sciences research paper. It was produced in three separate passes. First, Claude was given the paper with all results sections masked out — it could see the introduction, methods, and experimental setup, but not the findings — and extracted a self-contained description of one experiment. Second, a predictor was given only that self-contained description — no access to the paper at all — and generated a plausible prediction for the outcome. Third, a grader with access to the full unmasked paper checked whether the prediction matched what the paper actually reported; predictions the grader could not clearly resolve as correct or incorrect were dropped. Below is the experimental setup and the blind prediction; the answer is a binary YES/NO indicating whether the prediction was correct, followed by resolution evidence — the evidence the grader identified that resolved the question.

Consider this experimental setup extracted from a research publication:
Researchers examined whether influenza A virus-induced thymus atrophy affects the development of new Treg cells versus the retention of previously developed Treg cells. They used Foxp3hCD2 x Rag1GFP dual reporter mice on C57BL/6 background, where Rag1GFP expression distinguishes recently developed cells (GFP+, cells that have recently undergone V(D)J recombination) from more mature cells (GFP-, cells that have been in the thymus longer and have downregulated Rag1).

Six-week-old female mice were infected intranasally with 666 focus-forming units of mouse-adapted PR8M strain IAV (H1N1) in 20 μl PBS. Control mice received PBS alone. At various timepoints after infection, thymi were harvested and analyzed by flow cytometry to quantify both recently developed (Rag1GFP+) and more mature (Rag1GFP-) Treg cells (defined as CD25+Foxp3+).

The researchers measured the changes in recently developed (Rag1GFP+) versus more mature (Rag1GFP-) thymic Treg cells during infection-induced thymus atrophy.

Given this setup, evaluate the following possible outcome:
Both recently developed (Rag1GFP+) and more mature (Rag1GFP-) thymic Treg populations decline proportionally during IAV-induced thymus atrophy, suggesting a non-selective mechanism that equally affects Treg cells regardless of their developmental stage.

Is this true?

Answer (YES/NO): NO